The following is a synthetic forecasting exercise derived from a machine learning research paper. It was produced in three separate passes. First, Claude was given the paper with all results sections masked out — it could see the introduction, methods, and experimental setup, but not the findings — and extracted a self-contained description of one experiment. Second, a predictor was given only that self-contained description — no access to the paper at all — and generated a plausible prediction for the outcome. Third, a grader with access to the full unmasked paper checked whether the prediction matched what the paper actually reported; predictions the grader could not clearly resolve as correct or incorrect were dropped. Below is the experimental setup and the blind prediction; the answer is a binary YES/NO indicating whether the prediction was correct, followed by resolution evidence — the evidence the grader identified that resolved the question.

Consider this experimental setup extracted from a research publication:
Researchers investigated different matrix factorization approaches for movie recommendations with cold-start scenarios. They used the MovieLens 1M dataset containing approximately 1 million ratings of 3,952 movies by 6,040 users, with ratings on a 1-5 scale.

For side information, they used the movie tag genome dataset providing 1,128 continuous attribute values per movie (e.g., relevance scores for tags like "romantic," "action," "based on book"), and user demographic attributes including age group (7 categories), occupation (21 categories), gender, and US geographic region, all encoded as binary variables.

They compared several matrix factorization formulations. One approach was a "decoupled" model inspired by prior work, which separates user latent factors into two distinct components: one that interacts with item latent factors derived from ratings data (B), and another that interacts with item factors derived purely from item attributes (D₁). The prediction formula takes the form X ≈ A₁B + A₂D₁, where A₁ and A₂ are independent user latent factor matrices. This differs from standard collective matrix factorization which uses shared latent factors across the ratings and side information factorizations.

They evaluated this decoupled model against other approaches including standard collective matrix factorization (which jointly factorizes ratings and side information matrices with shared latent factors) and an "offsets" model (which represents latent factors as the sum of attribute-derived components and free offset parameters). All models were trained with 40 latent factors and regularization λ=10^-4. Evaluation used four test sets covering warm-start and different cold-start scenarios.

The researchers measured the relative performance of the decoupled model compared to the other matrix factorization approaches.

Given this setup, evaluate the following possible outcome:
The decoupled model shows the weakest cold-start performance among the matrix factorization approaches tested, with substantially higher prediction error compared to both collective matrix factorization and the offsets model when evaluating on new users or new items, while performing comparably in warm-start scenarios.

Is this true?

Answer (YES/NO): NO